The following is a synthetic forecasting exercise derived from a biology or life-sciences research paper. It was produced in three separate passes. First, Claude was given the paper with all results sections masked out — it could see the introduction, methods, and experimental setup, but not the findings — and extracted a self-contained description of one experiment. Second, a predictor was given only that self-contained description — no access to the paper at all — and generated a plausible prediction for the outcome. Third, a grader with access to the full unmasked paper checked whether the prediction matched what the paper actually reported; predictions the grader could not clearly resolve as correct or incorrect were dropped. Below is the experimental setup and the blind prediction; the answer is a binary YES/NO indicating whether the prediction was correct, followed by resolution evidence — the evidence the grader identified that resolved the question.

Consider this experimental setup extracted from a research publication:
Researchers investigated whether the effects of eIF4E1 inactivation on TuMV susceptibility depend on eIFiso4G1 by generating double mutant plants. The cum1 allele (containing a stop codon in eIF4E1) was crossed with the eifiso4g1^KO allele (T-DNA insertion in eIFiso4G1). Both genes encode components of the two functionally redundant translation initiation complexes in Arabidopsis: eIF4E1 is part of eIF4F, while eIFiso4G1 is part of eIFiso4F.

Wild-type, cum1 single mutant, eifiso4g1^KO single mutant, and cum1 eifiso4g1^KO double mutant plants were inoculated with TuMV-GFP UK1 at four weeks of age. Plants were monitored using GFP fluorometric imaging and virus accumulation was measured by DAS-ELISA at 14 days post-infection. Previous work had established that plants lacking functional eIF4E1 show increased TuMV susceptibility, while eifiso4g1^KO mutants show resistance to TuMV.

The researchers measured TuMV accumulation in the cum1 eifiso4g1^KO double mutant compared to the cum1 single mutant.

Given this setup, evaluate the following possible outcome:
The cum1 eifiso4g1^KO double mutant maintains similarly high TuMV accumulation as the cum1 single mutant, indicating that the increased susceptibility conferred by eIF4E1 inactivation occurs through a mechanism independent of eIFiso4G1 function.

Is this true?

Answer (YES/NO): NO